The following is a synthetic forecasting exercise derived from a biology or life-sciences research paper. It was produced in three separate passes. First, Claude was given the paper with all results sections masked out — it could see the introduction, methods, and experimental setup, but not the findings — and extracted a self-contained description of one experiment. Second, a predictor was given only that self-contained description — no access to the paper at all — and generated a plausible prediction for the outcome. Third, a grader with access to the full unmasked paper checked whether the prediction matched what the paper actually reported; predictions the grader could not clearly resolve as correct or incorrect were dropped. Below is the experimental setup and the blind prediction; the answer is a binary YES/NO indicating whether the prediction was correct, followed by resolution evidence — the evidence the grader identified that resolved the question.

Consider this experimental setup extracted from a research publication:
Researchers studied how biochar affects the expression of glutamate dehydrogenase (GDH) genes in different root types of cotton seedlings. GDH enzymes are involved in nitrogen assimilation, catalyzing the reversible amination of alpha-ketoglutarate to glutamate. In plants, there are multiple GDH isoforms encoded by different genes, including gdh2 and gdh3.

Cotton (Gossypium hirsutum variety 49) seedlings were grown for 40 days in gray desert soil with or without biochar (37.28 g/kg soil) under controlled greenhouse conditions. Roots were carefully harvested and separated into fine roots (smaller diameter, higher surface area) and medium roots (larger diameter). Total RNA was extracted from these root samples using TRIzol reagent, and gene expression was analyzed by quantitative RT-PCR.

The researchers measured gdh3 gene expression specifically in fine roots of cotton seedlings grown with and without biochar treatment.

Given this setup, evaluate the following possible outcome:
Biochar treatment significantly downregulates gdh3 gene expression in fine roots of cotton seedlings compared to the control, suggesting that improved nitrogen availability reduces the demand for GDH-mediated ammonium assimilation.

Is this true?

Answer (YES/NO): NO